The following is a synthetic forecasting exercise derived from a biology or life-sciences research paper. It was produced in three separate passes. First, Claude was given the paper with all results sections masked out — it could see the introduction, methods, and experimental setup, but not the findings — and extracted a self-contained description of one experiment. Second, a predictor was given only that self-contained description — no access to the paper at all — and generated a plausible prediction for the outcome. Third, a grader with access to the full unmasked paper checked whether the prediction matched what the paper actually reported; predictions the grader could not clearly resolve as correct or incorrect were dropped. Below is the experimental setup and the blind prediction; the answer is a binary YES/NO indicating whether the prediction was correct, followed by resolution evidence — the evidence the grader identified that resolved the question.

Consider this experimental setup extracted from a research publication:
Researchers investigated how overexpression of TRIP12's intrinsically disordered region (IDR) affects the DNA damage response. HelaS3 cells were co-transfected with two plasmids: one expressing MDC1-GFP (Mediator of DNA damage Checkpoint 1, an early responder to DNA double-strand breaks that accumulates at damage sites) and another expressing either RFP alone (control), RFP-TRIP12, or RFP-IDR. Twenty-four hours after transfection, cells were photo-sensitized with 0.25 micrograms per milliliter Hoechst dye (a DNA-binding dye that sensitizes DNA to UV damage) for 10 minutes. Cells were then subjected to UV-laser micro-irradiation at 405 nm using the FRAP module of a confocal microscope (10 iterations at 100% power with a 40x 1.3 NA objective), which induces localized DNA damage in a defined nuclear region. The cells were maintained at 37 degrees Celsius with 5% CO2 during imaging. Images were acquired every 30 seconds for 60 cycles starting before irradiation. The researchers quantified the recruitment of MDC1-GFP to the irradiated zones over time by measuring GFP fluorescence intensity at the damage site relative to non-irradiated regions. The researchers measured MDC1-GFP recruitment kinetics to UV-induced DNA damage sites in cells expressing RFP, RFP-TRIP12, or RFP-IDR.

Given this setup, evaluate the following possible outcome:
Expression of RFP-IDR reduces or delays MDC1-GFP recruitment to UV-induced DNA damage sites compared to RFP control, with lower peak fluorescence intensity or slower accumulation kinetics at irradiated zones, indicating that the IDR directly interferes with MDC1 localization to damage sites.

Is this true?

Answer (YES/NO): YES